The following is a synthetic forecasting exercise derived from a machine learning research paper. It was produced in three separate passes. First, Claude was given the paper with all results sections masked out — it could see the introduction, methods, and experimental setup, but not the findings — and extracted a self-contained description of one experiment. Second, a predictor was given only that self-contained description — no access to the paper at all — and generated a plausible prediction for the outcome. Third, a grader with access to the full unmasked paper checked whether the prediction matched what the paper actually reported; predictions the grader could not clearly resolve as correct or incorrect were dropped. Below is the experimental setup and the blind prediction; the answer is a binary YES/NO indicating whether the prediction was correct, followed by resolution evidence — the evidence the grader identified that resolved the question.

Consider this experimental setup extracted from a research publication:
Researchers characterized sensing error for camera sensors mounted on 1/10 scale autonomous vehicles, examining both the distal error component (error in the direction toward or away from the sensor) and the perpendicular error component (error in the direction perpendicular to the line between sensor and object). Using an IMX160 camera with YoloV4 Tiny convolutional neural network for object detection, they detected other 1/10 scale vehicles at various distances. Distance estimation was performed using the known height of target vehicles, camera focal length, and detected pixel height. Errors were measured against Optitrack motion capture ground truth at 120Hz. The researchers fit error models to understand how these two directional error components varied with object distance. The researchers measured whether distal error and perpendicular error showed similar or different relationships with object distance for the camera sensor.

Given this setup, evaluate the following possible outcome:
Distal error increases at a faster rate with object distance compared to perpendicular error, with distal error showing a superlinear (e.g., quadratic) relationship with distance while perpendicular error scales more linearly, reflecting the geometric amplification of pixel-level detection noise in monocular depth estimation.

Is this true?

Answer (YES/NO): NO